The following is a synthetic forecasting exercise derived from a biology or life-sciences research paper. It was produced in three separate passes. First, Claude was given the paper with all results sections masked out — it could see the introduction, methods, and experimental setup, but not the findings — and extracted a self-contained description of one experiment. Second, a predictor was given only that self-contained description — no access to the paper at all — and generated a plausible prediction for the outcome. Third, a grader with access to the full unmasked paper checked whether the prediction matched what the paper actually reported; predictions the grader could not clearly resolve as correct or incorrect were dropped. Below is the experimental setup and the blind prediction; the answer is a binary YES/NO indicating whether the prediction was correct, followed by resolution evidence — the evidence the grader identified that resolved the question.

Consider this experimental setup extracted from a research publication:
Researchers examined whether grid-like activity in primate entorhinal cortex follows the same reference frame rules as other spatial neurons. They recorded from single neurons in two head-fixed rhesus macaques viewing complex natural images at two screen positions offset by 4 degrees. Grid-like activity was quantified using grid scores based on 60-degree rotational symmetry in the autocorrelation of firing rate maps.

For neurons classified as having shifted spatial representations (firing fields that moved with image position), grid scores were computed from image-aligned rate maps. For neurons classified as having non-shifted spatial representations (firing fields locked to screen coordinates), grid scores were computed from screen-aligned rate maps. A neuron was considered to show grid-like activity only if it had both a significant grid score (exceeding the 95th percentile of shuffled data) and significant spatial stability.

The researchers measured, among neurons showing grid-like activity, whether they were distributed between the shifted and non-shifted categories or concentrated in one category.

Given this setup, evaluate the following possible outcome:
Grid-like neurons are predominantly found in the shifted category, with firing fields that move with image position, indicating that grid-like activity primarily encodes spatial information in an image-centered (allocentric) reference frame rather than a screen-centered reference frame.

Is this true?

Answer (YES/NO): NO